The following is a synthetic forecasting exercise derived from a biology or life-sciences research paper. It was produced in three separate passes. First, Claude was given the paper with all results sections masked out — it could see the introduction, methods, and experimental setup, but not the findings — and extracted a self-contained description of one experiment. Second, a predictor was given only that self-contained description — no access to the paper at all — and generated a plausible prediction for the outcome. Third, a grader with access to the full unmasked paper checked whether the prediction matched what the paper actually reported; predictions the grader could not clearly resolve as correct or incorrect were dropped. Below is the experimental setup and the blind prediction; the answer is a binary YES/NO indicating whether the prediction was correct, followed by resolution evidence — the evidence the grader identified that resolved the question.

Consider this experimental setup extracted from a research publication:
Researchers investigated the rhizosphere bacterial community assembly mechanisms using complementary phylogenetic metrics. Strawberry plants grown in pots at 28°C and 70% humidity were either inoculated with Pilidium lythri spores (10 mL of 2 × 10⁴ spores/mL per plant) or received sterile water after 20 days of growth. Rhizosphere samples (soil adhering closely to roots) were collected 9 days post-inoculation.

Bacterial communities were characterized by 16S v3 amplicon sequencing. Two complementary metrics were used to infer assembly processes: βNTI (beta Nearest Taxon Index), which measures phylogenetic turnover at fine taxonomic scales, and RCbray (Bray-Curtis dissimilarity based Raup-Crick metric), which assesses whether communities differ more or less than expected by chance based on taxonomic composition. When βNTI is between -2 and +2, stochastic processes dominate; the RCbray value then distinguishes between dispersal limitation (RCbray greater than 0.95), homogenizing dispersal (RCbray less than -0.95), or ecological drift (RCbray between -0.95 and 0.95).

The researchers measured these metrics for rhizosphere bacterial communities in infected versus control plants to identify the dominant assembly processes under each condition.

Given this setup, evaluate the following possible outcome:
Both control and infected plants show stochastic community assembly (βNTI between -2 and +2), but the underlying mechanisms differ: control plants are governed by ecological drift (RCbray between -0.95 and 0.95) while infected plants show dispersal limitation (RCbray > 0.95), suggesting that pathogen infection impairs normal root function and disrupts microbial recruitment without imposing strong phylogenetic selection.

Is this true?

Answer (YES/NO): NO